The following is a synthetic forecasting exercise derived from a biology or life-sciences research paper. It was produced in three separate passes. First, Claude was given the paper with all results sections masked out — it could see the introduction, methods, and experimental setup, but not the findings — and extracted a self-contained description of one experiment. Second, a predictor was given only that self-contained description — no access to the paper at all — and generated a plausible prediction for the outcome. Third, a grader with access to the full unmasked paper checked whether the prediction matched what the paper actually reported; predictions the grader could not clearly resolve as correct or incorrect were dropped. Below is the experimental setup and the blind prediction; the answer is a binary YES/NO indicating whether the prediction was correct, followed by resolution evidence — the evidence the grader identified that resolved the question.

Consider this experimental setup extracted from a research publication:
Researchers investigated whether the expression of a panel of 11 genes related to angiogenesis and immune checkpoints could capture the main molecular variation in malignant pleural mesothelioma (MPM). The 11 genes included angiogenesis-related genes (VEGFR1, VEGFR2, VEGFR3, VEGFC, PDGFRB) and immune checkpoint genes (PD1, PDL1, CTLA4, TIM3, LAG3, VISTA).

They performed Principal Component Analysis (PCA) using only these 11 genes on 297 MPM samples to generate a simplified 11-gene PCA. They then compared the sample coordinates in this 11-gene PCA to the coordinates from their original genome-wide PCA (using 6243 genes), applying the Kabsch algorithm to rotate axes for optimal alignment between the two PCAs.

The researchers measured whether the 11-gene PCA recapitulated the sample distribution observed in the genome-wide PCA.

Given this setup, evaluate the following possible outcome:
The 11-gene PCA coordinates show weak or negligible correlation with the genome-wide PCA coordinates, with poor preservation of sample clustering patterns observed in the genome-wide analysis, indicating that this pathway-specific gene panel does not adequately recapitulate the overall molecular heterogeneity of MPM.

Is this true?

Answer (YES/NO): NO